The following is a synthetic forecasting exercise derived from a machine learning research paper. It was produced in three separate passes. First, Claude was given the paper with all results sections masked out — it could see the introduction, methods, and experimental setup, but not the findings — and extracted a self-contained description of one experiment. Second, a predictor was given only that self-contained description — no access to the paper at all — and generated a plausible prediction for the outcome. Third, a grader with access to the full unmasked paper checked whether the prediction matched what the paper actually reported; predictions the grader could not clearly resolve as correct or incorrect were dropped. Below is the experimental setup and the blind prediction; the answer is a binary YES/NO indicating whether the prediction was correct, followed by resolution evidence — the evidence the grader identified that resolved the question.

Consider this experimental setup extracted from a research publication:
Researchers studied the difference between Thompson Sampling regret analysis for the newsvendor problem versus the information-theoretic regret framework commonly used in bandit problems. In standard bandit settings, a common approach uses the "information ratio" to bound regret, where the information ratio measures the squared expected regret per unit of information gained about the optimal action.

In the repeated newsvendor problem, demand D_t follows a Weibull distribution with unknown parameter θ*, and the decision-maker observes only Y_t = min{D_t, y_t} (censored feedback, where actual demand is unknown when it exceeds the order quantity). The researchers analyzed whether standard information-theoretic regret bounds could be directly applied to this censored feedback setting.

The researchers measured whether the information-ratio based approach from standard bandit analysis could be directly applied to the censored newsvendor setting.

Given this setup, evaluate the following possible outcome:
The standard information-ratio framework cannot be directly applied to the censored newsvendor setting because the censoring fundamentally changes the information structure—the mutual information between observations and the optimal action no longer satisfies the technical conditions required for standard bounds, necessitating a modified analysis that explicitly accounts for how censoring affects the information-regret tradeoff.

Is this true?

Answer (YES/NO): NO